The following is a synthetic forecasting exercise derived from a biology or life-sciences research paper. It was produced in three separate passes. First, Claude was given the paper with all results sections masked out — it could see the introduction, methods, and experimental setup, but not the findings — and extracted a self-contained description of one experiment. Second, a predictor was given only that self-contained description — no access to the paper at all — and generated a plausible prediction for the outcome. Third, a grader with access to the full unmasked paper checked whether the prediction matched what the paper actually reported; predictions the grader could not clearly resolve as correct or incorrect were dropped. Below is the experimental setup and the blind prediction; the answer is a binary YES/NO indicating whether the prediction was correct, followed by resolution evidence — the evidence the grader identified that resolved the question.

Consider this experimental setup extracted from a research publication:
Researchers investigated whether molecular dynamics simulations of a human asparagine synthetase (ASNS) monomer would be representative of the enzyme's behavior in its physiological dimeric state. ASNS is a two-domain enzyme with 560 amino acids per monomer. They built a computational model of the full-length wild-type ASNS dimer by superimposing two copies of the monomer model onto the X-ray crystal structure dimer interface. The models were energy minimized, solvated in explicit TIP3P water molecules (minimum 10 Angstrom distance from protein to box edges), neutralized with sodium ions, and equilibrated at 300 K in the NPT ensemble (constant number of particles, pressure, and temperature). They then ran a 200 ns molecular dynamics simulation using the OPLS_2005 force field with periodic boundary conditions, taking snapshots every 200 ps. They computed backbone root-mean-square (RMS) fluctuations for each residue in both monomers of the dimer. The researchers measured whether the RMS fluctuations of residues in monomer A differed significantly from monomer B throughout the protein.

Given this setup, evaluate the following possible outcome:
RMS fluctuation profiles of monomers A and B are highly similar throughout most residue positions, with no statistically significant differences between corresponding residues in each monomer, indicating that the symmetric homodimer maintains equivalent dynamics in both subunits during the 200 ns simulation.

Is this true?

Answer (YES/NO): YES